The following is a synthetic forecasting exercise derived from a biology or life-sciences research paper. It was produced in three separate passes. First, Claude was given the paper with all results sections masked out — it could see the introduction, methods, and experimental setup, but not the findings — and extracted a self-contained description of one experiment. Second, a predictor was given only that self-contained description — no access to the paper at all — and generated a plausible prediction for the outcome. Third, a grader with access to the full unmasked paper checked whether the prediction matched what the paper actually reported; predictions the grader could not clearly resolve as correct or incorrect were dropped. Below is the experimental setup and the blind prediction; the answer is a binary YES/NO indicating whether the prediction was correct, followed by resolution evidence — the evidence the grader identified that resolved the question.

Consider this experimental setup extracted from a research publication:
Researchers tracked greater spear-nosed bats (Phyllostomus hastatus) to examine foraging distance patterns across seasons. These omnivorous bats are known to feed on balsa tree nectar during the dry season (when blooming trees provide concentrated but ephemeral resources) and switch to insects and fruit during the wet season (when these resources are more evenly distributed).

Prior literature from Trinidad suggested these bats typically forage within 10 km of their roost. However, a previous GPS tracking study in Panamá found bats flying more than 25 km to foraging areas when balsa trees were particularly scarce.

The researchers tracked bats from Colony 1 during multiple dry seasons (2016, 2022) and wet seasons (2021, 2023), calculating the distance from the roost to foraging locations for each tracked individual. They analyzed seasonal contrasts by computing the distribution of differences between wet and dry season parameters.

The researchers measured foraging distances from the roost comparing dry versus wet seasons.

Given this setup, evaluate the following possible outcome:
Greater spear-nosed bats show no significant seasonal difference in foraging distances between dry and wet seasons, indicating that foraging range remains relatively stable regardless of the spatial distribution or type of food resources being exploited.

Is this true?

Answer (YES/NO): NO